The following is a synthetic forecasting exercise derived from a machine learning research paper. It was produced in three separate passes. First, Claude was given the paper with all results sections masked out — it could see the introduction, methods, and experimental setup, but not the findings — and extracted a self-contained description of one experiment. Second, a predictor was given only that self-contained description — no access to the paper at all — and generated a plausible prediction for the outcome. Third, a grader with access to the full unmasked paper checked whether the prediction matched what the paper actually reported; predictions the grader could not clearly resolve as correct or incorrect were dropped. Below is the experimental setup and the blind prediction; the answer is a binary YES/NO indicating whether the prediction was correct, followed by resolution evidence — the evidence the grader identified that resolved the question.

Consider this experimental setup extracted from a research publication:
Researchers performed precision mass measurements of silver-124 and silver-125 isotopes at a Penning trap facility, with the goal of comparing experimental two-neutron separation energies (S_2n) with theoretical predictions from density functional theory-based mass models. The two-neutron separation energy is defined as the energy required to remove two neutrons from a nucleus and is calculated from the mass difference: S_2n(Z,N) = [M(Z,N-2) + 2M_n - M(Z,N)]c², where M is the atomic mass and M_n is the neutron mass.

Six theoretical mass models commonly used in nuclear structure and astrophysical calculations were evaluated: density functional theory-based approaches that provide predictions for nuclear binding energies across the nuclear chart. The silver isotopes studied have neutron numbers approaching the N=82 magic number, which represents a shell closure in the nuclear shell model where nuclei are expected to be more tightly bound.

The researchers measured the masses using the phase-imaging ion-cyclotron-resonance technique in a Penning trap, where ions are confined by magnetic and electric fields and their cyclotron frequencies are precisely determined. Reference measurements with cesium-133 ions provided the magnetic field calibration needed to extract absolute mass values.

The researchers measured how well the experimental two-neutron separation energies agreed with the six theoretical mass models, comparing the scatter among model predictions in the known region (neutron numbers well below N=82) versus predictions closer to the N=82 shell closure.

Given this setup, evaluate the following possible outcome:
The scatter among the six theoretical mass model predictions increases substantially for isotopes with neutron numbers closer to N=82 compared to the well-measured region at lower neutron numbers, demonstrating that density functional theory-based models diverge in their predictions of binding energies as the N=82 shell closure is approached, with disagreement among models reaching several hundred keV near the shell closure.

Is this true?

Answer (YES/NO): YES